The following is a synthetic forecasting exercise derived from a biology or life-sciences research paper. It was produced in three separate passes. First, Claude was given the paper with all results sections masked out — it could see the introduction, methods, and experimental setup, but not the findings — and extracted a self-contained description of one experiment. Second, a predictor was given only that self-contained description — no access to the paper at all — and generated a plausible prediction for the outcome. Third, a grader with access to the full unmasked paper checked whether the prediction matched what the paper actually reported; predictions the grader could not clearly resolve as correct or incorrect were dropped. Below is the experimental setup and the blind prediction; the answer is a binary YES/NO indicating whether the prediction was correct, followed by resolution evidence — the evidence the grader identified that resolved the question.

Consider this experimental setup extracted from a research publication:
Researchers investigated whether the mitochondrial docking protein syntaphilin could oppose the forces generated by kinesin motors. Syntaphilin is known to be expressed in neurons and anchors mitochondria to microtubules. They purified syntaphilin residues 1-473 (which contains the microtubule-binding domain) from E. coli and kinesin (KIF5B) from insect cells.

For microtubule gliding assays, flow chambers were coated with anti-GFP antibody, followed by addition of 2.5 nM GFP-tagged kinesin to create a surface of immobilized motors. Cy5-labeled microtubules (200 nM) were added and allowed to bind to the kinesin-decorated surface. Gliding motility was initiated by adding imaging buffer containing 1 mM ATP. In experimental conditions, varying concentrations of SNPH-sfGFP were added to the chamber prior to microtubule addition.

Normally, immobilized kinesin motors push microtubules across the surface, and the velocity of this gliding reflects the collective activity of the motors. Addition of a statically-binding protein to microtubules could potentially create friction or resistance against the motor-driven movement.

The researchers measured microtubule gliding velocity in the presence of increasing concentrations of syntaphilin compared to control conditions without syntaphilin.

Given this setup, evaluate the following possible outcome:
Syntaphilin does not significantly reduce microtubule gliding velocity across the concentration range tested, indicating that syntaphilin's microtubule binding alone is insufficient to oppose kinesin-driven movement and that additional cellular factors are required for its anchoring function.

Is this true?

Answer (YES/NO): NO